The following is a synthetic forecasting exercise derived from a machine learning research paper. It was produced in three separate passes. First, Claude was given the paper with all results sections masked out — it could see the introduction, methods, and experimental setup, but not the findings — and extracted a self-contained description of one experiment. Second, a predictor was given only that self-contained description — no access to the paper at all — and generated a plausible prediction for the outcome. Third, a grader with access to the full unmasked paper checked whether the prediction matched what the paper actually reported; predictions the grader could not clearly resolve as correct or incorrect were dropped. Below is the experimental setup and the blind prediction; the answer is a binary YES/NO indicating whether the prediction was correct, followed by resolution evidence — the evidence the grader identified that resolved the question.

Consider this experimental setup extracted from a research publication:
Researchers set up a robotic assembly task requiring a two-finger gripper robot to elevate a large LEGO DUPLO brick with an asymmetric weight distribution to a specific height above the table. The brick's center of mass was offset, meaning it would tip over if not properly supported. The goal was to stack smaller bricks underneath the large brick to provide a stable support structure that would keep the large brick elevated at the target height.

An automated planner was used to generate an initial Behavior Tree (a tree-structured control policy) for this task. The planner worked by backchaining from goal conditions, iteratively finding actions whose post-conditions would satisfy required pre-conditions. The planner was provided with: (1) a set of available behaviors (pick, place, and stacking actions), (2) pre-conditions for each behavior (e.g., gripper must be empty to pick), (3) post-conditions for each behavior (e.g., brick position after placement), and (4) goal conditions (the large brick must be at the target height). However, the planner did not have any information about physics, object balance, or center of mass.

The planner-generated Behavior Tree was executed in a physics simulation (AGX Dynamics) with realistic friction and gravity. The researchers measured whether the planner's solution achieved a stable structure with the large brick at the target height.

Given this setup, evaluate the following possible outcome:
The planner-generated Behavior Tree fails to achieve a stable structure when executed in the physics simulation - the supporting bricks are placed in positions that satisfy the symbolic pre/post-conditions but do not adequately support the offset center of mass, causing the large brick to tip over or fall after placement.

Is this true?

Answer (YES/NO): YES